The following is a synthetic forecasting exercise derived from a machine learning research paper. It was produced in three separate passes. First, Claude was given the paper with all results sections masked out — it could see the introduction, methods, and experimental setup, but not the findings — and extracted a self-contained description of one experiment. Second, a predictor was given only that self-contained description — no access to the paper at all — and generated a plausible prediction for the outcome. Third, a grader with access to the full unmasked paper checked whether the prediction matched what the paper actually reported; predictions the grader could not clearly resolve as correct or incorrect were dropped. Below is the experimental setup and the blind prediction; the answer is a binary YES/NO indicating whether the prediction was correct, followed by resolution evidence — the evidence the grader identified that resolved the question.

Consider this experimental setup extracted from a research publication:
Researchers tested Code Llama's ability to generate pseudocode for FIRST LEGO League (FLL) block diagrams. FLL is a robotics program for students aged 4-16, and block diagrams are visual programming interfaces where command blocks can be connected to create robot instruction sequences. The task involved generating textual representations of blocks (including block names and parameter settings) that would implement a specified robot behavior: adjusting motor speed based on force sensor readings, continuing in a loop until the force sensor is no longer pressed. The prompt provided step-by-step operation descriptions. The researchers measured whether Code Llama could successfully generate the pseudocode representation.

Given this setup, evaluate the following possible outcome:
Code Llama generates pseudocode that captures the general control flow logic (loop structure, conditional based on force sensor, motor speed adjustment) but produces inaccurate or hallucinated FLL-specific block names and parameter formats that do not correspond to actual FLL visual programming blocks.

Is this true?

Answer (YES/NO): NO